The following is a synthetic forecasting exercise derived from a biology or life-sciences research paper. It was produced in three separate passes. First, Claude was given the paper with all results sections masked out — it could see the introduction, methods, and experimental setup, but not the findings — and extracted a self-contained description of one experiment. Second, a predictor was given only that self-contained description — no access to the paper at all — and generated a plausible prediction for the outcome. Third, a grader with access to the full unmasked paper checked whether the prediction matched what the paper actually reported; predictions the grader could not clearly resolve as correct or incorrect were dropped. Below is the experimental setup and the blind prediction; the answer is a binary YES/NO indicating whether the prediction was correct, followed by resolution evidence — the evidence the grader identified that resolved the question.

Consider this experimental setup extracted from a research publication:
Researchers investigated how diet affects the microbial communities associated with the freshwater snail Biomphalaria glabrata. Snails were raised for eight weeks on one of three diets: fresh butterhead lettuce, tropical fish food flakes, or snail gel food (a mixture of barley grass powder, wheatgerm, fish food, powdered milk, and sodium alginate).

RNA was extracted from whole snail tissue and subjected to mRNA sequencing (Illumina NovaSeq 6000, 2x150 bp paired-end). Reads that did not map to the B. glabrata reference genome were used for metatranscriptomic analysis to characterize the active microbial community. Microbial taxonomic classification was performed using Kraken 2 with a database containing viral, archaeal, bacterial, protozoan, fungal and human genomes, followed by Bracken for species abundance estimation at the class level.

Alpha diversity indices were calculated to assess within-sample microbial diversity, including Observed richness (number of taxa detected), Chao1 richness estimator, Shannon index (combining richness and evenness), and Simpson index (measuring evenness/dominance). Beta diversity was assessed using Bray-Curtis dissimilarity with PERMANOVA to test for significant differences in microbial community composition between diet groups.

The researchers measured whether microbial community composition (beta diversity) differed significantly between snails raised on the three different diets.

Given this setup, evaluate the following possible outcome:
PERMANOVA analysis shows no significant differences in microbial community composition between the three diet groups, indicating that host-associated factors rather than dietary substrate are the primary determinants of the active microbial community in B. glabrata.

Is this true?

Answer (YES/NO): NO